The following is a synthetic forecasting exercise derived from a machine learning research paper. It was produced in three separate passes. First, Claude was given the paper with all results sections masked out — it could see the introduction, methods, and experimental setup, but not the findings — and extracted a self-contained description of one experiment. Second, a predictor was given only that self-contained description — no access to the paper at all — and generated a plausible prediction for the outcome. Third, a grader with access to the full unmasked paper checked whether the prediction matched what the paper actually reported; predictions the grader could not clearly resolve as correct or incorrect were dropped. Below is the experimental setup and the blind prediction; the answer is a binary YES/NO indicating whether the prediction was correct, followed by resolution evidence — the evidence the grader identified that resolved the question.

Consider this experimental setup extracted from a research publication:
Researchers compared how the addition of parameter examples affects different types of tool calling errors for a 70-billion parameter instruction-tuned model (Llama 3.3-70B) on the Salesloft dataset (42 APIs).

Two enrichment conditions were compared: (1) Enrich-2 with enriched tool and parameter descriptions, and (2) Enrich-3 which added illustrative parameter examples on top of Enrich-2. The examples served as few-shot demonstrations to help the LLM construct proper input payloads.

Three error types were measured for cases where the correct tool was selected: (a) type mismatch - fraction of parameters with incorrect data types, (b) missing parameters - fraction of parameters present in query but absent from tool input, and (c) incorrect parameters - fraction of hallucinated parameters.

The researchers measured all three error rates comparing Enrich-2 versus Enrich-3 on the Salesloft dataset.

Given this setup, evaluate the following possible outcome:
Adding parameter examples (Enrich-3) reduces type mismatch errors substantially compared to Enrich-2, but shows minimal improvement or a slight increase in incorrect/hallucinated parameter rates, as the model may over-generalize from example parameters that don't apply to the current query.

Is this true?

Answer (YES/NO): NO